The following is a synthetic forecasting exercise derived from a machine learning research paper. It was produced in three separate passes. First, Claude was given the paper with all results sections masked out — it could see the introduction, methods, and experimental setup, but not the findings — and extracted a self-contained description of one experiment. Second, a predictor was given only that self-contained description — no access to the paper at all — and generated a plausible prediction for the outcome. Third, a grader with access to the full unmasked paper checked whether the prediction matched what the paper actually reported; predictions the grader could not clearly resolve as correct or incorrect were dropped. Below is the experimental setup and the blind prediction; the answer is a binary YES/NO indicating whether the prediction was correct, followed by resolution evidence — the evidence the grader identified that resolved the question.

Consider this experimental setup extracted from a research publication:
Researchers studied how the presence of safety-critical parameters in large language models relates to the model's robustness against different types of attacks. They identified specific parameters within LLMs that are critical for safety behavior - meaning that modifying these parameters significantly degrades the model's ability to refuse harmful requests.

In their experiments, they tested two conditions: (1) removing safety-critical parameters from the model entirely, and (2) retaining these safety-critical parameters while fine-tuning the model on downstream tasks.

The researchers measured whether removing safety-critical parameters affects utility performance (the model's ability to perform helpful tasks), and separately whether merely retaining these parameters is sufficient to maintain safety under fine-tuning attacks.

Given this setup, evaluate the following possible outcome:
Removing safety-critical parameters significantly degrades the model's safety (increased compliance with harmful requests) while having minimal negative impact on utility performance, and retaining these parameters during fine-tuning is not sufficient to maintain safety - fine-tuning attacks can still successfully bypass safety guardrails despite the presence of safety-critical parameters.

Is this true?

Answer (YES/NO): YES